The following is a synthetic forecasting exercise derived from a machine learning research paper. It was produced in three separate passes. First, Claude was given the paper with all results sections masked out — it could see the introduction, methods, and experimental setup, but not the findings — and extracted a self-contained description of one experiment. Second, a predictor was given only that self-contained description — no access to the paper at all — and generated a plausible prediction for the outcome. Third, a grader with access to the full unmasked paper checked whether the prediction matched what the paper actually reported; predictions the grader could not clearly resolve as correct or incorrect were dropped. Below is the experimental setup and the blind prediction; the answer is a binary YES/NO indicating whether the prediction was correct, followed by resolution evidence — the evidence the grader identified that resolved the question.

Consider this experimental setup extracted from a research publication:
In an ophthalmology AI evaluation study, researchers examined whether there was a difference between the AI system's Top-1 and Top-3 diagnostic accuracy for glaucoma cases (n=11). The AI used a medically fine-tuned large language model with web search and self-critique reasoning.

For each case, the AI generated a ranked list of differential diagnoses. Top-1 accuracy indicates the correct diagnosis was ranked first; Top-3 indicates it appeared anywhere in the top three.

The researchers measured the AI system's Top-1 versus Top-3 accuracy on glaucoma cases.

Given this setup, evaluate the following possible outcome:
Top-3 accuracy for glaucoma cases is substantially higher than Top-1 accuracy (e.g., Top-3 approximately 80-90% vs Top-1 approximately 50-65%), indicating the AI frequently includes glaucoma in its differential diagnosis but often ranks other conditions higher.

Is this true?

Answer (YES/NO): NO